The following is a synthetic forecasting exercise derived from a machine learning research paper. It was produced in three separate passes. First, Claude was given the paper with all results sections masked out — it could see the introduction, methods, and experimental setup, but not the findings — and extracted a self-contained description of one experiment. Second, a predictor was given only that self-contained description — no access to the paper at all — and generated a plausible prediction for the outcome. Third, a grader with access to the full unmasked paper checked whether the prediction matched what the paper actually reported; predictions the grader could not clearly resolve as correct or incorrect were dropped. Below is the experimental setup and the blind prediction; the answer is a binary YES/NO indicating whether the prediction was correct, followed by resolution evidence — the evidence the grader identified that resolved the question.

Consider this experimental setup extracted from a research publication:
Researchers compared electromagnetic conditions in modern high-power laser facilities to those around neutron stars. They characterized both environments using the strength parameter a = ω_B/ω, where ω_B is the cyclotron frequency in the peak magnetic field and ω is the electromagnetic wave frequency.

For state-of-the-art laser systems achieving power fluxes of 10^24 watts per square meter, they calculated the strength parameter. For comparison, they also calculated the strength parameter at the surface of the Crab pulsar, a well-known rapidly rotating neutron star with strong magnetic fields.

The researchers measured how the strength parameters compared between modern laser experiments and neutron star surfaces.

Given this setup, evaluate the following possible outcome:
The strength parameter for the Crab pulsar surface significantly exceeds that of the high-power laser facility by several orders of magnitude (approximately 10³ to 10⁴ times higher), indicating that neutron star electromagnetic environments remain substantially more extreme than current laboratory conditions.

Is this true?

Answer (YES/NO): NO